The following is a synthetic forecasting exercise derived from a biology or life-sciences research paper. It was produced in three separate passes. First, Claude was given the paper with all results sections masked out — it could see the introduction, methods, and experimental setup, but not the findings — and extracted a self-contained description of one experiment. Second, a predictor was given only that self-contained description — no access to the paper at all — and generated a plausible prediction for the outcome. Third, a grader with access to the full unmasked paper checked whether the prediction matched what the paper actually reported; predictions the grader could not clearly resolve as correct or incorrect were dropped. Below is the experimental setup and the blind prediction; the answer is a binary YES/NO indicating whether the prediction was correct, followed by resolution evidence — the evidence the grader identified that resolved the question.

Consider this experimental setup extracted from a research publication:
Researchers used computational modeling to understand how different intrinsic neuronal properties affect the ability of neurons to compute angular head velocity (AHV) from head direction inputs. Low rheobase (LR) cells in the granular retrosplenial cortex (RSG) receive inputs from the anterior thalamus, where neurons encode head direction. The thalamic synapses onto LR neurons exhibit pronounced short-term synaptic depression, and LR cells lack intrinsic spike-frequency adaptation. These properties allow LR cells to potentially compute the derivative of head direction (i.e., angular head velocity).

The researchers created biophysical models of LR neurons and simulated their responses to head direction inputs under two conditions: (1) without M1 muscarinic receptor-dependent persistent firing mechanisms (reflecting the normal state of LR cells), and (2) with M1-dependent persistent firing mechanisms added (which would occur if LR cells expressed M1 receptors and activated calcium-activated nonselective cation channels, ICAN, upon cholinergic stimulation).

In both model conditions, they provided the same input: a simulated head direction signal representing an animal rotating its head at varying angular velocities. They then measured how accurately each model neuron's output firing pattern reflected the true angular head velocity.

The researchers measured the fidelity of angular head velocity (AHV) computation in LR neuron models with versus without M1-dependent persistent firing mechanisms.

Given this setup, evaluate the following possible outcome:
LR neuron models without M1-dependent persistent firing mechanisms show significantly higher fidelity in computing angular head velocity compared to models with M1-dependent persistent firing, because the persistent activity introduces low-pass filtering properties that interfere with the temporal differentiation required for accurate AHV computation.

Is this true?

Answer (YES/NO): YES